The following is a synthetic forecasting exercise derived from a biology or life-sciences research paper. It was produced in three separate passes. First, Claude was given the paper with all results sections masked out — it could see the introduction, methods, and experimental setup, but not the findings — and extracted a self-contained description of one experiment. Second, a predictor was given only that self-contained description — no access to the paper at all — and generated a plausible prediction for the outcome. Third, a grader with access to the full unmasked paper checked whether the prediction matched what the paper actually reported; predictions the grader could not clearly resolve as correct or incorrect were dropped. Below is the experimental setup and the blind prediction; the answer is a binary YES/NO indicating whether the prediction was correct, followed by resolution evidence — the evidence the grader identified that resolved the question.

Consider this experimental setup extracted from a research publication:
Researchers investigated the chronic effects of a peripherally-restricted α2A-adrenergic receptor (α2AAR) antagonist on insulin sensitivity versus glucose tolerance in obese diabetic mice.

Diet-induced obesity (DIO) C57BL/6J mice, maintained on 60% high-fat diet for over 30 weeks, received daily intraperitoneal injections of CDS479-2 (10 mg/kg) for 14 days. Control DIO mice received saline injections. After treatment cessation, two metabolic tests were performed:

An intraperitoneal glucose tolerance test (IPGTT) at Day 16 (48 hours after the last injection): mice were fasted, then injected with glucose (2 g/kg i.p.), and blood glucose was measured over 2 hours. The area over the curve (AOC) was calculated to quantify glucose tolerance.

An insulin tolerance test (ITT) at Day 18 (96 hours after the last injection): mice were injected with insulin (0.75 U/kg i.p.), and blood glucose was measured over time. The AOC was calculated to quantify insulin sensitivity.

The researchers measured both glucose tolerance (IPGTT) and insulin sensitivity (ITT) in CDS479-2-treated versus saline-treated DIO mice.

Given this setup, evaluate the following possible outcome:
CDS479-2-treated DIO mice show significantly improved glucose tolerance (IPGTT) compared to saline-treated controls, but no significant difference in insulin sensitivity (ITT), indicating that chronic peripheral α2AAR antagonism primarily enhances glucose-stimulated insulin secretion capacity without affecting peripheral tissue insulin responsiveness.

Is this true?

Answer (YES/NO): YES